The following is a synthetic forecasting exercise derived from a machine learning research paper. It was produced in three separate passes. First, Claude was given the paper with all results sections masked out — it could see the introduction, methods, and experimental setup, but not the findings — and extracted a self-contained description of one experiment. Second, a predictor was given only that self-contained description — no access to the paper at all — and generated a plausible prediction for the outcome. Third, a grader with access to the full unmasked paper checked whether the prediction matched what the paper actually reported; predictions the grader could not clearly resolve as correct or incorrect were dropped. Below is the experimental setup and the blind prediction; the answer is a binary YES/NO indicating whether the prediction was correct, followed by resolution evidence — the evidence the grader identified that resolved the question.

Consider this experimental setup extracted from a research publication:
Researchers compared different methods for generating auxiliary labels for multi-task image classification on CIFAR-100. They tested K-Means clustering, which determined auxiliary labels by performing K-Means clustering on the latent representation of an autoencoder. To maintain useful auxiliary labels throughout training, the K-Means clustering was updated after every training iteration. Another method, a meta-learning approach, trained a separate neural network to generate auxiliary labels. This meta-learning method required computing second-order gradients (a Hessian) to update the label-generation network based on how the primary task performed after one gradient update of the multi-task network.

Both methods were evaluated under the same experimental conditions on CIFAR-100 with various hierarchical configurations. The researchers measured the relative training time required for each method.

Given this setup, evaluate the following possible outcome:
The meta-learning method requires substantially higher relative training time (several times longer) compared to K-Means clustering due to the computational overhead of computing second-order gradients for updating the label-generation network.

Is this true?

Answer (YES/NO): NO